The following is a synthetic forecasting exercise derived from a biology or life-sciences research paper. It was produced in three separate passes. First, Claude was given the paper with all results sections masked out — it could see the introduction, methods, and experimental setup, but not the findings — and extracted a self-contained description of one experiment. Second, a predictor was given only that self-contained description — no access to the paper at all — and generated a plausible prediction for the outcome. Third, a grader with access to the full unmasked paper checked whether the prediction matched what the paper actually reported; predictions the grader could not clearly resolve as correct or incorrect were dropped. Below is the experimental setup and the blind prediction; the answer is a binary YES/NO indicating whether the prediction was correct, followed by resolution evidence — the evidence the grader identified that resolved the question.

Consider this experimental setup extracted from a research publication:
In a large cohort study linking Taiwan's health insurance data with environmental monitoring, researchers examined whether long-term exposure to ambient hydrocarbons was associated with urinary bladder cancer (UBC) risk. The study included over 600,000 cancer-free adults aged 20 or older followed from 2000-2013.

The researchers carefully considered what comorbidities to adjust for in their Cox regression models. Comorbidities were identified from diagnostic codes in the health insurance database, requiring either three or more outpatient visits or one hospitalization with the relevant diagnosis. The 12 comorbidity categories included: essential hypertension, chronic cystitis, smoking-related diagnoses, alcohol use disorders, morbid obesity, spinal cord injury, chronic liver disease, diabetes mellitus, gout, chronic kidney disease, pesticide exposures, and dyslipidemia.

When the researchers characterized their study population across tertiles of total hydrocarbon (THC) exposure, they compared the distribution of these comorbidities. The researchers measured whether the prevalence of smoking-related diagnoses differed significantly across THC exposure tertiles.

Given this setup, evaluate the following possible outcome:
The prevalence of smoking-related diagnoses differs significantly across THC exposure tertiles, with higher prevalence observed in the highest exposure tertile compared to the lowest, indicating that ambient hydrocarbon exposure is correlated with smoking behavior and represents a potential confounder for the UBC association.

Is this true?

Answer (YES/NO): NO